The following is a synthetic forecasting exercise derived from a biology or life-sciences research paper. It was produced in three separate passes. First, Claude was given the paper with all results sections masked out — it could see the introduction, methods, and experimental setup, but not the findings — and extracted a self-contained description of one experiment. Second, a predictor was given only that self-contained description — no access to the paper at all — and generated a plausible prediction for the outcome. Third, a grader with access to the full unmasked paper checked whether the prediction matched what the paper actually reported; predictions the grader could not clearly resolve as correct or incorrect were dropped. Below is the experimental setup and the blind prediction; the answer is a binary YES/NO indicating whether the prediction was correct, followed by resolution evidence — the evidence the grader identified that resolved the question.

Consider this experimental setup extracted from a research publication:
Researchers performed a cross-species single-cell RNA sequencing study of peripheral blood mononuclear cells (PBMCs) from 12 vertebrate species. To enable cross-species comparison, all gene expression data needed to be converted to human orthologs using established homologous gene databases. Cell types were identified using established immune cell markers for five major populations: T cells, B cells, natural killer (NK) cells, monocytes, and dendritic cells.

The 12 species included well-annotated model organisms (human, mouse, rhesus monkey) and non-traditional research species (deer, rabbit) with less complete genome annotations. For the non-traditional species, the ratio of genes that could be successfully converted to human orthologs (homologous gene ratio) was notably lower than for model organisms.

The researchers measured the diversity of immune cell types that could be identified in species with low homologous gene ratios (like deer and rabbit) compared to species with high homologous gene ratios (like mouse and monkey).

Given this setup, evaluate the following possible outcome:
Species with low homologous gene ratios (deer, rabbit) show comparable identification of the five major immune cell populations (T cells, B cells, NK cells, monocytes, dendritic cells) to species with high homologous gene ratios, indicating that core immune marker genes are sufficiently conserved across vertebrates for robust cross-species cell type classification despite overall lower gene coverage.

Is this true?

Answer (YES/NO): NO